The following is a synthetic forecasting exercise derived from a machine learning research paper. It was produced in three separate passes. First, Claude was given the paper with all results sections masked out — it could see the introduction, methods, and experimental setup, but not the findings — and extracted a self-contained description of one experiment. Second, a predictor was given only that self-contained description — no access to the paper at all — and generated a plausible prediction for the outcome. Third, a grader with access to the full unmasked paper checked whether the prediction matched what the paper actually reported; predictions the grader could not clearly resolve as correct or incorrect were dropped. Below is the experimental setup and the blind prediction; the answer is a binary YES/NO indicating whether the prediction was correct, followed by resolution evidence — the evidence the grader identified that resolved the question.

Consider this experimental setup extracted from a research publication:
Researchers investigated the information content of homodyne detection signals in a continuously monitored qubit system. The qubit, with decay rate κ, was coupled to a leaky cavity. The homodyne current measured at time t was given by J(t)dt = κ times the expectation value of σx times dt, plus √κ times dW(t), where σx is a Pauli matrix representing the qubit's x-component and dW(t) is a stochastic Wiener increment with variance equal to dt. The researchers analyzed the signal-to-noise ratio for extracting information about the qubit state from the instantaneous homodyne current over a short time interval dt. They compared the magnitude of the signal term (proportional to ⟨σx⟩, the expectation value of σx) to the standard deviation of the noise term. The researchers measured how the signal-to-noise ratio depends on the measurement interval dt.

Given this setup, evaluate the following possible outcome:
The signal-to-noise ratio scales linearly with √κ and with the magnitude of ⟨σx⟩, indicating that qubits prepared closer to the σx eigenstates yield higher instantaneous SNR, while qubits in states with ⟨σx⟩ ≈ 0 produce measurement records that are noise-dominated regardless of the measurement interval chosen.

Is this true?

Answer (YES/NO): YES